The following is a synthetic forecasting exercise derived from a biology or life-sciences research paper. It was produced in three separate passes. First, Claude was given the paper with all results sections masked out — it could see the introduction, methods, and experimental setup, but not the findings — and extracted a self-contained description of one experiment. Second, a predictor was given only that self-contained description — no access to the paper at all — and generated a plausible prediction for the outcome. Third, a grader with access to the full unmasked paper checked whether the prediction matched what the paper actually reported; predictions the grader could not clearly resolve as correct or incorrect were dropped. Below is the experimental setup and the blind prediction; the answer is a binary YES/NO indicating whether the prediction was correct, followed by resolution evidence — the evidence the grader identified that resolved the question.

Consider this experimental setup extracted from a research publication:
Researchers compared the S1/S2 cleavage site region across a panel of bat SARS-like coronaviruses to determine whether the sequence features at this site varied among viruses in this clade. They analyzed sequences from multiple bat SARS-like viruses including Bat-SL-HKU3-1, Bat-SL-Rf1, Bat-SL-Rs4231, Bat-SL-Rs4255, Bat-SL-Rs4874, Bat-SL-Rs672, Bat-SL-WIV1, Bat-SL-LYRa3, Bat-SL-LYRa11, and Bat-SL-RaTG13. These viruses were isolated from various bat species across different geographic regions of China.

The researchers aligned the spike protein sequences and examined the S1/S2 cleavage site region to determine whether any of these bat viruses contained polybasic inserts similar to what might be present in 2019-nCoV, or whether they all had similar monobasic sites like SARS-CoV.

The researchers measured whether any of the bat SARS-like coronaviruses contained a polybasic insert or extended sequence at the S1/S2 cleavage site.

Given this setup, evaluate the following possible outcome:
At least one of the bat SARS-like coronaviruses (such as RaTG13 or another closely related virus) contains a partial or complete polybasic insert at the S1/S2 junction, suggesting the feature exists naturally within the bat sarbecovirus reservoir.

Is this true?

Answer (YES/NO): NO